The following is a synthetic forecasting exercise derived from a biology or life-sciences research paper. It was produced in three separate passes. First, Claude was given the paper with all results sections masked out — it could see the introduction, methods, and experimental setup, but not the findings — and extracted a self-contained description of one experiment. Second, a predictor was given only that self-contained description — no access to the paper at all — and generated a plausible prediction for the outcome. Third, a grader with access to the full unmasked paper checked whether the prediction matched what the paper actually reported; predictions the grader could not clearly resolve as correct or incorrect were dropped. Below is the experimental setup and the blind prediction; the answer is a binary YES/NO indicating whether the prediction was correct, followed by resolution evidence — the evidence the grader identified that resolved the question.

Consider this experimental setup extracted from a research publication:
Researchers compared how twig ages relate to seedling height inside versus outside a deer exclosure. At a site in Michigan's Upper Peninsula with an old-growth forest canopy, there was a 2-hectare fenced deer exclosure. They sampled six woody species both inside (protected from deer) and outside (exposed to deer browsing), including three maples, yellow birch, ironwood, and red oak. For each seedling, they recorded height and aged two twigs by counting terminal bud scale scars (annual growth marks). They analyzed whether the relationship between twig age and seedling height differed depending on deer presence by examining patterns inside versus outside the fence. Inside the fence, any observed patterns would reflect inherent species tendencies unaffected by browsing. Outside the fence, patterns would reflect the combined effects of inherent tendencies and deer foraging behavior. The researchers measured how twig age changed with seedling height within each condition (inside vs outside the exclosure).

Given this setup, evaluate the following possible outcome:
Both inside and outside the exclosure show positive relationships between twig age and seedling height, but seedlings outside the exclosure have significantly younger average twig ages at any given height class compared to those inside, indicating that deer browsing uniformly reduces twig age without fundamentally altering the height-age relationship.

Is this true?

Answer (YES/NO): NO